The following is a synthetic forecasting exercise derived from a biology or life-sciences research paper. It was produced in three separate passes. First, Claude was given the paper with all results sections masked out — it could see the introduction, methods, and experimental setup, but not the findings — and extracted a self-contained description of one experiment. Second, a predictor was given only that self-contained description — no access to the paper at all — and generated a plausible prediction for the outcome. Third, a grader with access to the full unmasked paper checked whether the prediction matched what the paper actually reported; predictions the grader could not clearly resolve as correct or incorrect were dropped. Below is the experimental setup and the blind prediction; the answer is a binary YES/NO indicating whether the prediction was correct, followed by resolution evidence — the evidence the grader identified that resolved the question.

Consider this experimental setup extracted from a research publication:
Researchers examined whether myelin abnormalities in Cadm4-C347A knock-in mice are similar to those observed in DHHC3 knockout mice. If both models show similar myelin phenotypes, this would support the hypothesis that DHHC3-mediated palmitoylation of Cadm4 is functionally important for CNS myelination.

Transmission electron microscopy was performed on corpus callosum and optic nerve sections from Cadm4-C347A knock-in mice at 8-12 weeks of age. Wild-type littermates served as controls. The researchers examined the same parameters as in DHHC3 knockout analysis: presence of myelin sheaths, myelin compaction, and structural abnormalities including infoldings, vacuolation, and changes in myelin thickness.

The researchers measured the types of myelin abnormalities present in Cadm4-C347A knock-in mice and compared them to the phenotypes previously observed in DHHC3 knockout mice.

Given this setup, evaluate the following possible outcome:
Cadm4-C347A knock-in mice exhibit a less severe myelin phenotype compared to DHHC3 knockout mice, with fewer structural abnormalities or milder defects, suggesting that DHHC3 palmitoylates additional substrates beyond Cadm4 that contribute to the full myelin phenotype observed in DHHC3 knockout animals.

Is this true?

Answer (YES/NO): NO